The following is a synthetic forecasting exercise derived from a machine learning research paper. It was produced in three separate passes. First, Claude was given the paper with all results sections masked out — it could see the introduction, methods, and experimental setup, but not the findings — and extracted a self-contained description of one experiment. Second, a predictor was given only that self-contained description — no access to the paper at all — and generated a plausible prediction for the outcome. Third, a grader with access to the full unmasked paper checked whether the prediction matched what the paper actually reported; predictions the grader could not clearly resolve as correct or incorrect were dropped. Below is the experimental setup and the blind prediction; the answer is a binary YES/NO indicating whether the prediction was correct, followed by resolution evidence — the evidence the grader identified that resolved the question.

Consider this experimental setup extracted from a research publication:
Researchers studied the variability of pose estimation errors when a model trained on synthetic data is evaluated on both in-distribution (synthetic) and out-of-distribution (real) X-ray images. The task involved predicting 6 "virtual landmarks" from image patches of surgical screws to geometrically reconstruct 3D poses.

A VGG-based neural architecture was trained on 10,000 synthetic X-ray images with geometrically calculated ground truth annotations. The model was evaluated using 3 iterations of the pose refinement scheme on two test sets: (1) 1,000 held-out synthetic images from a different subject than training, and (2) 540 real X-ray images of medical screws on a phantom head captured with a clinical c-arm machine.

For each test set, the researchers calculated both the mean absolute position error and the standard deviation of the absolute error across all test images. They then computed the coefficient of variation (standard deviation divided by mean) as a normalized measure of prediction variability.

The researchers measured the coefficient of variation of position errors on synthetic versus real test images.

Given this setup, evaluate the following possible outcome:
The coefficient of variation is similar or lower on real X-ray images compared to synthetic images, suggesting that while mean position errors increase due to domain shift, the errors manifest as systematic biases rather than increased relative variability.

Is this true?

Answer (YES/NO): NO